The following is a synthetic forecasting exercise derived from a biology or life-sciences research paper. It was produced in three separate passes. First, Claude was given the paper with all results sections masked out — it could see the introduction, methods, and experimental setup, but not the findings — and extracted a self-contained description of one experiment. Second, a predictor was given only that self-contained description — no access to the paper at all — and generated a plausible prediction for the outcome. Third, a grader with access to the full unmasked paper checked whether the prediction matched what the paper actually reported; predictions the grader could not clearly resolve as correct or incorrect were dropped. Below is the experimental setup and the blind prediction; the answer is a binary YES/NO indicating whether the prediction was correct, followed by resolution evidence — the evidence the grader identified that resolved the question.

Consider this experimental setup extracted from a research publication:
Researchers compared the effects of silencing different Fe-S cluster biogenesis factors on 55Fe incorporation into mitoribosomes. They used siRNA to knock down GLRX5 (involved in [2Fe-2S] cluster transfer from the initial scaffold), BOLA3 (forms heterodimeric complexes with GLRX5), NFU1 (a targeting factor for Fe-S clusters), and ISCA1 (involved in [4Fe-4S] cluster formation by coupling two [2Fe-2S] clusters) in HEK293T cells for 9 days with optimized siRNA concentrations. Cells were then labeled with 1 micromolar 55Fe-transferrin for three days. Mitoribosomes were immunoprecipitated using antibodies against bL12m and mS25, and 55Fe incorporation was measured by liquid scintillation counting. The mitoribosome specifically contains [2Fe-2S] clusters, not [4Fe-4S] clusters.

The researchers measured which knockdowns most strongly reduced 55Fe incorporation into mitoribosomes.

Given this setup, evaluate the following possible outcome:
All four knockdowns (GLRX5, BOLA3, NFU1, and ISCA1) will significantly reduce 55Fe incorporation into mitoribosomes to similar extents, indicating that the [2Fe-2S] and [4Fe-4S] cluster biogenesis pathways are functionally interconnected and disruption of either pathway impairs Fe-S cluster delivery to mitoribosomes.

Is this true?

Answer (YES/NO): NO